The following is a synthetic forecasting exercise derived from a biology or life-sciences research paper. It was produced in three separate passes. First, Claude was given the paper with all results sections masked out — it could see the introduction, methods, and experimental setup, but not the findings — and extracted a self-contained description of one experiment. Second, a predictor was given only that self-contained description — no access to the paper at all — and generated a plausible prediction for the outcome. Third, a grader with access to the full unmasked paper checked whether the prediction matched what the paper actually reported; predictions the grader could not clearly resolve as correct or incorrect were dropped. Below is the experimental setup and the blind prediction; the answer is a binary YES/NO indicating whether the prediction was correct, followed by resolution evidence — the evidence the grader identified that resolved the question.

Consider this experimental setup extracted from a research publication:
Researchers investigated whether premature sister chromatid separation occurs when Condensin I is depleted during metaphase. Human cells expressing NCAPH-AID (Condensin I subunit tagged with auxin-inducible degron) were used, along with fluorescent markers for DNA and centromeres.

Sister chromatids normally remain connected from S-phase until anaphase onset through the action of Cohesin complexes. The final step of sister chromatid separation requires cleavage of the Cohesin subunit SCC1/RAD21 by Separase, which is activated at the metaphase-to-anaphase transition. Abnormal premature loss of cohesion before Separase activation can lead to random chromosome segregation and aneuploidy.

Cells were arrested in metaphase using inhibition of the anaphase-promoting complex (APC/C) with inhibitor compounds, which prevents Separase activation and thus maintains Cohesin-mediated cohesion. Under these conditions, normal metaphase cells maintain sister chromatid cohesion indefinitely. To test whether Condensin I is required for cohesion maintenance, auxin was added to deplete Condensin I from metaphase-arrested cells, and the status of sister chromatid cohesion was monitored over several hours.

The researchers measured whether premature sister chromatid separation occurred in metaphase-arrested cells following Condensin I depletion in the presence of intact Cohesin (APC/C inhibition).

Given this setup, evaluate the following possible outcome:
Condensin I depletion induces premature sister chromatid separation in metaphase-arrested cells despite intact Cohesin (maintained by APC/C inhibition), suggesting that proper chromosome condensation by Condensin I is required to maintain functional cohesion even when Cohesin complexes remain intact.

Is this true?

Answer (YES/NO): YES